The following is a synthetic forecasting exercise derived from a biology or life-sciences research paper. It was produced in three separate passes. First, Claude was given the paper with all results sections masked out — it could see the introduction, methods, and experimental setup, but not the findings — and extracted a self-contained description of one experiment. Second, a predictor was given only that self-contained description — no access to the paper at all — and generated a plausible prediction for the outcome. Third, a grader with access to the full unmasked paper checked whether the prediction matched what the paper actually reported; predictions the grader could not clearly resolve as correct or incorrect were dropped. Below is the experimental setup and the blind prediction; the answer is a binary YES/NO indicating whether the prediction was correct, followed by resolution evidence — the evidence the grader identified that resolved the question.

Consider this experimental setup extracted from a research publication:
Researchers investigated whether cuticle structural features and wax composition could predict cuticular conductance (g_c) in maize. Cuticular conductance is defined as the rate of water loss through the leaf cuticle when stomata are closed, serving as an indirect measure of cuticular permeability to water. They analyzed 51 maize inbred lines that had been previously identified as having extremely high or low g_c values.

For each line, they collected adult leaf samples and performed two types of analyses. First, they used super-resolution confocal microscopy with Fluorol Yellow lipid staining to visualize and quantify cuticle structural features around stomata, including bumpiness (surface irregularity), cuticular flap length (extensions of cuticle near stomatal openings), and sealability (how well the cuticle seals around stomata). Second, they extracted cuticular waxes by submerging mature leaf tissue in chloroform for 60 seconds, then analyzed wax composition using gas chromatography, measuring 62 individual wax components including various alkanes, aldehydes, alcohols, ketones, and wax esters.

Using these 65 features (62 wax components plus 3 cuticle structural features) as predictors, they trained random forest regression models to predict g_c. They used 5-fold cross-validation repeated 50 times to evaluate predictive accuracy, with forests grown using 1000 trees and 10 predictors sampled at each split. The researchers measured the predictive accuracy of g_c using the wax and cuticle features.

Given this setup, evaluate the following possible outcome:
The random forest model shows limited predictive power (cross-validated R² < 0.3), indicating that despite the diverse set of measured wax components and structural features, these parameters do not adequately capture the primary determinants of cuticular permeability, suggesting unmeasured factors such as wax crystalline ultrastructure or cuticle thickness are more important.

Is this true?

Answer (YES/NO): NO